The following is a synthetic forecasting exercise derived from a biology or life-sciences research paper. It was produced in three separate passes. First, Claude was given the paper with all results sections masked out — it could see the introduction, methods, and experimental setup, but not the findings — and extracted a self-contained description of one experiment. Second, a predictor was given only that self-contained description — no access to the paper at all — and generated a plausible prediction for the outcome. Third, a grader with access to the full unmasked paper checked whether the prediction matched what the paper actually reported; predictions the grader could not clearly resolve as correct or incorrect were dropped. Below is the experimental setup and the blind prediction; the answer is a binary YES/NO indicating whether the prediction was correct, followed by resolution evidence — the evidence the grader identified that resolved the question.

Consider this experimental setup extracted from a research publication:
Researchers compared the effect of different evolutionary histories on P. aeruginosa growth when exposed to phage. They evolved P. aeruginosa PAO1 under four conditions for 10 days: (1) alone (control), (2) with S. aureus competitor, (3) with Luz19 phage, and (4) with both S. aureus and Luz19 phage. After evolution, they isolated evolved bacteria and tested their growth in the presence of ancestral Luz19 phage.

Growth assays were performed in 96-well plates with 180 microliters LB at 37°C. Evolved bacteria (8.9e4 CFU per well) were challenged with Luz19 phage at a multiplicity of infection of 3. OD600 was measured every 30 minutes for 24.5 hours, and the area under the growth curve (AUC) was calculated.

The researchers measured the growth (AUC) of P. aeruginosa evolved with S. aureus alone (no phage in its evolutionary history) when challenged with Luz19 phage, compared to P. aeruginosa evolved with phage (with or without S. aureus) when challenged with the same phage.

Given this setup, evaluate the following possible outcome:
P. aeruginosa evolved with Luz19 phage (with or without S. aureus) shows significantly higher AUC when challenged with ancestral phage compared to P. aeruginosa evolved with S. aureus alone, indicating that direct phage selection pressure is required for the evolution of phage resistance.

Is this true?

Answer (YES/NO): YES